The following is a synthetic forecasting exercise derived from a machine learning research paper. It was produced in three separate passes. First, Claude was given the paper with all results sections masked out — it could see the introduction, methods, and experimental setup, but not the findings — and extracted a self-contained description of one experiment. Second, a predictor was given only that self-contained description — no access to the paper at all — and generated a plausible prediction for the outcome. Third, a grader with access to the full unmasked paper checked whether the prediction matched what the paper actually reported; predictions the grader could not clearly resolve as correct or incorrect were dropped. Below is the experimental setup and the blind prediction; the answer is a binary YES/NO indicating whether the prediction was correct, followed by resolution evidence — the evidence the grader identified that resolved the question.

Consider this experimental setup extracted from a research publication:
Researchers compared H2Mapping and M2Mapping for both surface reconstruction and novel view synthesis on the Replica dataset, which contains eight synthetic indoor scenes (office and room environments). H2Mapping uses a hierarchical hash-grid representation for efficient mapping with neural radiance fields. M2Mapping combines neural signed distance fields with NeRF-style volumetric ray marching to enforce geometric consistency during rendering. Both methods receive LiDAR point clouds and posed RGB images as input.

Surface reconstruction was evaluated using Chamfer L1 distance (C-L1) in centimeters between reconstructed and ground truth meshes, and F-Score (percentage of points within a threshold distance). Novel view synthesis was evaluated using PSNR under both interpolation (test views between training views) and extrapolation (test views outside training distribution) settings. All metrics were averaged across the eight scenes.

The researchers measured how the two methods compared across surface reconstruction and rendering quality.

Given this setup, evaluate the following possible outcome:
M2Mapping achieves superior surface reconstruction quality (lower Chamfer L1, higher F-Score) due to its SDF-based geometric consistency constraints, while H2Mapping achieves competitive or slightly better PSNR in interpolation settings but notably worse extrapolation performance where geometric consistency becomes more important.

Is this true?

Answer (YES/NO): NO